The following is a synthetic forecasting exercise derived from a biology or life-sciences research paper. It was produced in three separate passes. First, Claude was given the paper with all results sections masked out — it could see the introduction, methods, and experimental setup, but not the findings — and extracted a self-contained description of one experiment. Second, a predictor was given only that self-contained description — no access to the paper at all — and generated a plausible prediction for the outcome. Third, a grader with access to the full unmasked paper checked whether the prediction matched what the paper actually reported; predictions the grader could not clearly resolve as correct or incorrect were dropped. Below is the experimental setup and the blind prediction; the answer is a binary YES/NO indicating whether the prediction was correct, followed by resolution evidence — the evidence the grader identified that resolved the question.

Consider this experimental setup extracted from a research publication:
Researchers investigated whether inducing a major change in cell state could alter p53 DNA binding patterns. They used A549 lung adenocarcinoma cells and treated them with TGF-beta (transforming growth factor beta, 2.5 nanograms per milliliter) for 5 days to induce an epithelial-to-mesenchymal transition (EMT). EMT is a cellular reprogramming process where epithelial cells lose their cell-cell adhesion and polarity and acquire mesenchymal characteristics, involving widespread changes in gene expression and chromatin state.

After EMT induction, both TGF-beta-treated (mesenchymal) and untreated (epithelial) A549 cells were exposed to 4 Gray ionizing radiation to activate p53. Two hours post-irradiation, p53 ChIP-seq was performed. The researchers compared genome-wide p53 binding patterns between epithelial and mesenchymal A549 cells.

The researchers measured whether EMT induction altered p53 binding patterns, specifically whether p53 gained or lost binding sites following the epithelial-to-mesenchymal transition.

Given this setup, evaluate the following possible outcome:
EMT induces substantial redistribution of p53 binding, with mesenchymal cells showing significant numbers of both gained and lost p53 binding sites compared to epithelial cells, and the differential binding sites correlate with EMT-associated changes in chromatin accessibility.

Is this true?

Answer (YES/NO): NO